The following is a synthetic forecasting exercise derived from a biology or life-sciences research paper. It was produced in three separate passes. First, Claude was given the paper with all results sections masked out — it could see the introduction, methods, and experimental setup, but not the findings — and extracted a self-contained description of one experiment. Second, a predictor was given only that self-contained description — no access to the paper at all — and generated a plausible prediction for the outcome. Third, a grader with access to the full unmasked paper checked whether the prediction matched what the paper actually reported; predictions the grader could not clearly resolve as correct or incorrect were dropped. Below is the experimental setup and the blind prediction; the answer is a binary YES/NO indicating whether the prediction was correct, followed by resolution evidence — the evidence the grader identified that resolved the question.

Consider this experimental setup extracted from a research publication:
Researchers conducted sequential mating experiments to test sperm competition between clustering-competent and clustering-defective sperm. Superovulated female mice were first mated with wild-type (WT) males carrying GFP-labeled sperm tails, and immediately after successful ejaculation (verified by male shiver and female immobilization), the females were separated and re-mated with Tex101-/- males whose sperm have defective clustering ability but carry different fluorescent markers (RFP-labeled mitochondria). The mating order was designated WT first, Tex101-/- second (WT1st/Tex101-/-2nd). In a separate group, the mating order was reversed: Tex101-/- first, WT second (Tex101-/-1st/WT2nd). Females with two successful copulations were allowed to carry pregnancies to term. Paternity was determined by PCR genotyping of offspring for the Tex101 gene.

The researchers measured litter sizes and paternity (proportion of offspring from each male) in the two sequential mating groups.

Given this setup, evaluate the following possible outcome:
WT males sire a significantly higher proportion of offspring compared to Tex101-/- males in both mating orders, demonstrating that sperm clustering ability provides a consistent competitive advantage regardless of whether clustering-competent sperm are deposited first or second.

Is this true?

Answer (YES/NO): YES